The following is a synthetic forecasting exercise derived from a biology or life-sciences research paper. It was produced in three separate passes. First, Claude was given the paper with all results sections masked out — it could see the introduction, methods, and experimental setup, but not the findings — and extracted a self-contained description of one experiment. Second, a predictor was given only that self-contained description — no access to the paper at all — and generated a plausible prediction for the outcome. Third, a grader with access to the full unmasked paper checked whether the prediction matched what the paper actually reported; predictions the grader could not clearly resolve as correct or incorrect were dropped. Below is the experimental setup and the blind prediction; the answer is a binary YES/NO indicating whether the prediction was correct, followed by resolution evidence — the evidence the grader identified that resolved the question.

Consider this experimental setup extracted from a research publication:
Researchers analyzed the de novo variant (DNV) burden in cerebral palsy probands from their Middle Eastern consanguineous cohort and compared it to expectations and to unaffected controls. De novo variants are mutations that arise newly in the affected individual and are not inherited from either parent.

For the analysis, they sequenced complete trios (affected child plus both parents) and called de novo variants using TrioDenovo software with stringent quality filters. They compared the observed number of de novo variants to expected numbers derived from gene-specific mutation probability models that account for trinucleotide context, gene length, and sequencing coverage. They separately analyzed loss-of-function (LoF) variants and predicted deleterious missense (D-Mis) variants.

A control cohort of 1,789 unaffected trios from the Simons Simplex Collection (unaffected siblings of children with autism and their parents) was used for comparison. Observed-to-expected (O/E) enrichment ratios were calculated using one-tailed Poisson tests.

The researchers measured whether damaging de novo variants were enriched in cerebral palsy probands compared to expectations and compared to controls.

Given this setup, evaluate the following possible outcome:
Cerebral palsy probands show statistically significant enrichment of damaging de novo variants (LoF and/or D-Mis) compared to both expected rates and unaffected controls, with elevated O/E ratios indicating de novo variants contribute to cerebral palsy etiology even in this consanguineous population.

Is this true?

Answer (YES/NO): NO